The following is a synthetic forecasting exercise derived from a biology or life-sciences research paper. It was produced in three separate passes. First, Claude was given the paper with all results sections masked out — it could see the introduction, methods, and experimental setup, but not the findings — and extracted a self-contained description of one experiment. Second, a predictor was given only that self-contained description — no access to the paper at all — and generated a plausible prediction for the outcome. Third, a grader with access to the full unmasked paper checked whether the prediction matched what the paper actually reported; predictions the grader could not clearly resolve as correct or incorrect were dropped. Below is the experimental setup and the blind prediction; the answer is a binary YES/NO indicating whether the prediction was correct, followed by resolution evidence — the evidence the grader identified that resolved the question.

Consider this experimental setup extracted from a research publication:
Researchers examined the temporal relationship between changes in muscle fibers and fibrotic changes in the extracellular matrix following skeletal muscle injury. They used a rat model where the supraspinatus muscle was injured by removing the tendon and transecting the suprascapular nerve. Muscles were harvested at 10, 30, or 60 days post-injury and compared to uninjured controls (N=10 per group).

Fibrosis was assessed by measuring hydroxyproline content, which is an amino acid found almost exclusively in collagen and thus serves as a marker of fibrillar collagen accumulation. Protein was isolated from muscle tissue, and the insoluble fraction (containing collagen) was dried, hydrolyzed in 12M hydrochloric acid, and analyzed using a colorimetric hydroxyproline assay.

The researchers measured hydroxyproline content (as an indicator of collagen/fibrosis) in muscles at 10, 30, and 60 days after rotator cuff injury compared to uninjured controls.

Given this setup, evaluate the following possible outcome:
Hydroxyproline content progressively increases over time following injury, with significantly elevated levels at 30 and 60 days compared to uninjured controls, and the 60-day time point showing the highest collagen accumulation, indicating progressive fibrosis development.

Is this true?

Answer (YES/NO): NO